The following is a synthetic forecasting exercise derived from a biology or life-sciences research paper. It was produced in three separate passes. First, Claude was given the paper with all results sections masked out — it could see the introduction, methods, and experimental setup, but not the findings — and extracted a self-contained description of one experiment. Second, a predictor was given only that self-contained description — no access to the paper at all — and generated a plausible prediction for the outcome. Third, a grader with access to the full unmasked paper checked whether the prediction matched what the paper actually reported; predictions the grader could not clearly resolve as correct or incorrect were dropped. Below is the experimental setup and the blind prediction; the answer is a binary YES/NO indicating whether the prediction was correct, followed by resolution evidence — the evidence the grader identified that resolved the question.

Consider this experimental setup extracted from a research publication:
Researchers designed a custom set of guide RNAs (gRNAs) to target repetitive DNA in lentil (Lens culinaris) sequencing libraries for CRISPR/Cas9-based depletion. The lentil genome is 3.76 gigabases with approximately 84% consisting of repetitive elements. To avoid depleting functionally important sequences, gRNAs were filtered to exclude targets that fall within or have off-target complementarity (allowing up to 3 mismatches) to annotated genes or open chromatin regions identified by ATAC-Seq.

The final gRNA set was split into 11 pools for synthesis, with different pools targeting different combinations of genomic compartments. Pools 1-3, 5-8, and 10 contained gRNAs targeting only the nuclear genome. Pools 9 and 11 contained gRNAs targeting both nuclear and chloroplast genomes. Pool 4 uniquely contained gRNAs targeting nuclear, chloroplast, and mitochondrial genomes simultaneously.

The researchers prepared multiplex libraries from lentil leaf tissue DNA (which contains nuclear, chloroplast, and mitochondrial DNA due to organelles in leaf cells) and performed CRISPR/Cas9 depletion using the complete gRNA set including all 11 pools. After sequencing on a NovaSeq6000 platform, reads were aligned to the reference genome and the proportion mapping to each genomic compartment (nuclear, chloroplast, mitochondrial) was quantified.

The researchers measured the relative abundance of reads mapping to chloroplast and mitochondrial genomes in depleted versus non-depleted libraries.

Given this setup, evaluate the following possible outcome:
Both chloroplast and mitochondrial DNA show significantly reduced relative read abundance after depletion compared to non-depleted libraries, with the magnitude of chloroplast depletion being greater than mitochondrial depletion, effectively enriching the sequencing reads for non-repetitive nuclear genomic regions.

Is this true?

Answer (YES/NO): NO